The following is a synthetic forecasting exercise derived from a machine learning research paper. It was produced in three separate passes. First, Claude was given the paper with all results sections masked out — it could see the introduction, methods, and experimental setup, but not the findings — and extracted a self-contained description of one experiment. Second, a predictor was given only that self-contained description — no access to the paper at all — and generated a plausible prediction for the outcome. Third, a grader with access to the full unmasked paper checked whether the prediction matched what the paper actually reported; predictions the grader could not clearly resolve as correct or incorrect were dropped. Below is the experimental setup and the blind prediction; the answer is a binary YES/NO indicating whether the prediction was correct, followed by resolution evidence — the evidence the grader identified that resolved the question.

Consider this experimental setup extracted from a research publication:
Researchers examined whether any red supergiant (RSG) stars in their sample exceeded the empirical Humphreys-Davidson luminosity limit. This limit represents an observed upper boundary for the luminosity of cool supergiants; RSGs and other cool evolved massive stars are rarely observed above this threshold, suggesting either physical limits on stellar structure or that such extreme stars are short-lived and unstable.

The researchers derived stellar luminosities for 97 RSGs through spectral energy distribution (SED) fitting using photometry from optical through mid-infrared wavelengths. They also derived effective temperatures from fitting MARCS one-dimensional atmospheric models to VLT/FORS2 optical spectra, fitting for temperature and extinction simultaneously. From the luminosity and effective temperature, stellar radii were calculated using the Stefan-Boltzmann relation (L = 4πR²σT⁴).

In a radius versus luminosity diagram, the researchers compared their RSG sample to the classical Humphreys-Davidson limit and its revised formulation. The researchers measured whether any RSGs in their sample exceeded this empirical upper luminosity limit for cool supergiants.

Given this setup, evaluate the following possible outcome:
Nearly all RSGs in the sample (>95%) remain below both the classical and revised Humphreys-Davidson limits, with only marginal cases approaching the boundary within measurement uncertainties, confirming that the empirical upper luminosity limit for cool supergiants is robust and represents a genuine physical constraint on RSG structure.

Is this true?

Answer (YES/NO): NO